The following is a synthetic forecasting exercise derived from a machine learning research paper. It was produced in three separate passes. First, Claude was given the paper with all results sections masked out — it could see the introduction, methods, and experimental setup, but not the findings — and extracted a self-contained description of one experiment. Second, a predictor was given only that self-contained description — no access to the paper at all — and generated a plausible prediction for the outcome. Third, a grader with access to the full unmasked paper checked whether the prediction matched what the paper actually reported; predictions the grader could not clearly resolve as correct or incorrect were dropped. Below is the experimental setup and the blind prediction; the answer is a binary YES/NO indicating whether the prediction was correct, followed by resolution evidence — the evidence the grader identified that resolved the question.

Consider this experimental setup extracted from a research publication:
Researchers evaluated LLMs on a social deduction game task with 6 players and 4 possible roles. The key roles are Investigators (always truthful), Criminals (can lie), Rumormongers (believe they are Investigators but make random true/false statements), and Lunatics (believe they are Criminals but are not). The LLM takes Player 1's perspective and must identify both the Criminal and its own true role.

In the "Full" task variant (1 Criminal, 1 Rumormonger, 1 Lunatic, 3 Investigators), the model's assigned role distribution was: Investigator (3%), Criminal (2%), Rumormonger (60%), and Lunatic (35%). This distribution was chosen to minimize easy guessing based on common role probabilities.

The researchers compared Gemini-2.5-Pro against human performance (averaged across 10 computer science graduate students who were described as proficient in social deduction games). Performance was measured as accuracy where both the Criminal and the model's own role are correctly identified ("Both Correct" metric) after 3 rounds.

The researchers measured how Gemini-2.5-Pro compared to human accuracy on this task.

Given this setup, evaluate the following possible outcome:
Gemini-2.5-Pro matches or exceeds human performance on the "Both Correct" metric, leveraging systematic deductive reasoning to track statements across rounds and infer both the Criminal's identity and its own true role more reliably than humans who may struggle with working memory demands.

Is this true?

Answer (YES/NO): YES